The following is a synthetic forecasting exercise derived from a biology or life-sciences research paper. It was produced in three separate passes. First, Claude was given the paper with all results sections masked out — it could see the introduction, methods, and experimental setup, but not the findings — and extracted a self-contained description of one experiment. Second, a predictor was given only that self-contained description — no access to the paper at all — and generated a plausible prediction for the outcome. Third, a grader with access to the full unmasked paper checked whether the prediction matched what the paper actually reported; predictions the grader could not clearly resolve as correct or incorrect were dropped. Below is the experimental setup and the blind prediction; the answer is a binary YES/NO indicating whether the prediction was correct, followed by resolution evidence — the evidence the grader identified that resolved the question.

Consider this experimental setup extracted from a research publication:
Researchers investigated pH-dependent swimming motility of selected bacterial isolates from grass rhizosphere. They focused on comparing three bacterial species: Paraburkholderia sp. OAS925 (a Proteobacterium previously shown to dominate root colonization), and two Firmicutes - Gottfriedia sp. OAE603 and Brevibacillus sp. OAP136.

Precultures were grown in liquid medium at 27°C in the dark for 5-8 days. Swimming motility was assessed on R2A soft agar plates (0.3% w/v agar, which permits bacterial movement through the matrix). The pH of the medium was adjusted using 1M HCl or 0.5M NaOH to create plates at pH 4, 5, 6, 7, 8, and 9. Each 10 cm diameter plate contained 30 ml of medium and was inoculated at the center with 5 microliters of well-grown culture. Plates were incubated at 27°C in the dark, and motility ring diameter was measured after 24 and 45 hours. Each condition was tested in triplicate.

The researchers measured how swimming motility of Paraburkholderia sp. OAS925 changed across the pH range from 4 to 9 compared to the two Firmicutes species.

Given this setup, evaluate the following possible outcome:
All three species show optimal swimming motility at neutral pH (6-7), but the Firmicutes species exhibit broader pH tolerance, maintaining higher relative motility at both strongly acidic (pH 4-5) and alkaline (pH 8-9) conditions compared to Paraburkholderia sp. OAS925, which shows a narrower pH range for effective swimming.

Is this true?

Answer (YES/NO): NO